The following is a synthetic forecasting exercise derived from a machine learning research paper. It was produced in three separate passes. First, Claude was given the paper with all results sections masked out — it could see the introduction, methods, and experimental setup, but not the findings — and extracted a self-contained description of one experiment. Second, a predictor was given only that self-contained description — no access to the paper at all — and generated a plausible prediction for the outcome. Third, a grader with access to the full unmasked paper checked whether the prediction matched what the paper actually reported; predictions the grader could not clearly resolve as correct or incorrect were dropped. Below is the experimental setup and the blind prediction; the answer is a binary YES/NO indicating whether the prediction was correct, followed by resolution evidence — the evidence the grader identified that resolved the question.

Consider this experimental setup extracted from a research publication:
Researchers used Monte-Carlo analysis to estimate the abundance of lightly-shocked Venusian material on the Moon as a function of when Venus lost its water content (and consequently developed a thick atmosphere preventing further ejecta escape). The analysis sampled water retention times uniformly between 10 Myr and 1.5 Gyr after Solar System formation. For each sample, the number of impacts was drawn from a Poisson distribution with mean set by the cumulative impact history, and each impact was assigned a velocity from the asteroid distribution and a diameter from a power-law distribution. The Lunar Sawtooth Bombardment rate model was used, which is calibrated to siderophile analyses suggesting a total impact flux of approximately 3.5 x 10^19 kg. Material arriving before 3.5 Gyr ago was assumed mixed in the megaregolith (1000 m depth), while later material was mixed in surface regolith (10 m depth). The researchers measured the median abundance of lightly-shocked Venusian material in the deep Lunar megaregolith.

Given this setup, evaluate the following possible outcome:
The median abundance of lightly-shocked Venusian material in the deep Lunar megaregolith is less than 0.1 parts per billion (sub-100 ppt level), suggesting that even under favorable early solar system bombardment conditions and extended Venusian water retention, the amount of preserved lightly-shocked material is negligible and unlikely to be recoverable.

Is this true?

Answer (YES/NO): NO